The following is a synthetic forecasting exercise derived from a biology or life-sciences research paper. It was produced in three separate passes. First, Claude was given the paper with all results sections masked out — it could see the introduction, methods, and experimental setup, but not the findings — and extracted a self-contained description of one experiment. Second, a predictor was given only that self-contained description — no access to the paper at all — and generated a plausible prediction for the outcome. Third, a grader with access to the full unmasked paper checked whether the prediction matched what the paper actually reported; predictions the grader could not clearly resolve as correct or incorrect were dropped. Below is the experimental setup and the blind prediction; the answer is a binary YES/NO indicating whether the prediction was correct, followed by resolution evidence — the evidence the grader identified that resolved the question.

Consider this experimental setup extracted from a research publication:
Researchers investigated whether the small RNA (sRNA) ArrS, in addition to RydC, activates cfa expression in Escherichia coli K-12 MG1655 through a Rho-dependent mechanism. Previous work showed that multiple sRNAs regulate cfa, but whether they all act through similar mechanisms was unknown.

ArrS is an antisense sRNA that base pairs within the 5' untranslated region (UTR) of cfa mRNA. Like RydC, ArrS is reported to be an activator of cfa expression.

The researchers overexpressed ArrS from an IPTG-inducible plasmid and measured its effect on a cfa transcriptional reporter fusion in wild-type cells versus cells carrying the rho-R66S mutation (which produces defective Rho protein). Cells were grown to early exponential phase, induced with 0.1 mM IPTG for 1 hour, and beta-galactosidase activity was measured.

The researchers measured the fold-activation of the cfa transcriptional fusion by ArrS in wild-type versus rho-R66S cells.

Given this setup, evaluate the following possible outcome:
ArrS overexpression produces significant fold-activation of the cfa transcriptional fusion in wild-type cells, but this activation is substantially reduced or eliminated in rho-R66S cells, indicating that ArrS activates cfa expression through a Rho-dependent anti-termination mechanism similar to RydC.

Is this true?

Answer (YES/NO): YES